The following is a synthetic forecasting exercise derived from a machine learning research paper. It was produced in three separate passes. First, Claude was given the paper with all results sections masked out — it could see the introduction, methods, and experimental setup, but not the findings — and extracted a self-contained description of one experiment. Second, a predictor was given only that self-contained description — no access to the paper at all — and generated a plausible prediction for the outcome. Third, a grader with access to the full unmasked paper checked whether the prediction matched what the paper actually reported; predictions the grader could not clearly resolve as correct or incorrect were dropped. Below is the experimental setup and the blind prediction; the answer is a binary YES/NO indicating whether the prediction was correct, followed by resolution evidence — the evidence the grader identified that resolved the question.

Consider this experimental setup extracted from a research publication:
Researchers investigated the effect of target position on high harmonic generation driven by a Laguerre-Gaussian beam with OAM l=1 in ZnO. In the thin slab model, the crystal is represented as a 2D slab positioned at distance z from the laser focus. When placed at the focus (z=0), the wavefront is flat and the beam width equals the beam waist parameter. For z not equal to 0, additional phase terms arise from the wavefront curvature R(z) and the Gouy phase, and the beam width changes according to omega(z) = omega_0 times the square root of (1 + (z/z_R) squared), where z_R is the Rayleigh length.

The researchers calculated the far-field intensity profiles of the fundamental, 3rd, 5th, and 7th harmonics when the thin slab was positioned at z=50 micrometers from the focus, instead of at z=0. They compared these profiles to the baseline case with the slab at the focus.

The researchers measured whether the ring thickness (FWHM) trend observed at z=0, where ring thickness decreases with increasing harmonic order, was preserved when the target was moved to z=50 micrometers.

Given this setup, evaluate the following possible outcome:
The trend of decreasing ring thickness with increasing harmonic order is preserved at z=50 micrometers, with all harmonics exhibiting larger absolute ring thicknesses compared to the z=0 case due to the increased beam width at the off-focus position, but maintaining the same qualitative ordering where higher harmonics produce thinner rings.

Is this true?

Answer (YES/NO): NO